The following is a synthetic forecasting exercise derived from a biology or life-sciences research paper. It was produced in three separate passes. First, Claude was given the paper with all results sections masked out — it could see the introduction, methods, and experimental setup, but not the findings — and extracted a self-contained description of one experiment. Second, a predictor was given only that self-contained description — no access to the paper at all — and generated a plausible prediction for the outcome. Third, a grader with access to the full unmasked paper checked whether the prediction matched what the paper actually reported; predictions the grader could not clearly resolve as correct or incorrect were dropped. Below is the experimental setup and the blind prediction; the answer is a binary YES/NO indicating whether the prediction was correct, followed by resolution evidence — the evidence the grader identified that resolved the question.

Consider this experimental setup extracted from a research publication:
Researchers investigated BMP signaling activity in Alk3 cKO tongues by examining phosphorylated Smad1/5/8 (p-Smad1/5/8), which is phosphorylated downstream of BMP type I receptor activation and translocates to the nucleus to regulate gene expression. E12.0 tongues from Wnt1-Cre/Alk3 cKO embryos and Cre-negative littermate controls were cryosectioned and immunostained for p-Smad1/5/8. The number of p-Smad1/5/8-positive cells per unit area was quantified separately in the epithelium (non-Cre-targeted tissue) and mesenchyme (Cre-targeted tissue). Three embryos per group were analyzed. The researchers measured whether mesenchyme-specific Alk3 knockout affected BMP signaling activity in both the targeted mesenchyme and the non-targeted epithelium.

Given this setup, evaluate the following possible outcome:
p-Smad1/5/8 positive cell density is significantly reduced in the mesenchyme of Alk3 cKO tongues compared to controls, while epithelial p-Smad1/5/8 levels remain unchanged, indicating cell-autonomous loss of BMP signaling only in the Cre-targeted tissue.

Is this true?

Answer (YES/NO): NO